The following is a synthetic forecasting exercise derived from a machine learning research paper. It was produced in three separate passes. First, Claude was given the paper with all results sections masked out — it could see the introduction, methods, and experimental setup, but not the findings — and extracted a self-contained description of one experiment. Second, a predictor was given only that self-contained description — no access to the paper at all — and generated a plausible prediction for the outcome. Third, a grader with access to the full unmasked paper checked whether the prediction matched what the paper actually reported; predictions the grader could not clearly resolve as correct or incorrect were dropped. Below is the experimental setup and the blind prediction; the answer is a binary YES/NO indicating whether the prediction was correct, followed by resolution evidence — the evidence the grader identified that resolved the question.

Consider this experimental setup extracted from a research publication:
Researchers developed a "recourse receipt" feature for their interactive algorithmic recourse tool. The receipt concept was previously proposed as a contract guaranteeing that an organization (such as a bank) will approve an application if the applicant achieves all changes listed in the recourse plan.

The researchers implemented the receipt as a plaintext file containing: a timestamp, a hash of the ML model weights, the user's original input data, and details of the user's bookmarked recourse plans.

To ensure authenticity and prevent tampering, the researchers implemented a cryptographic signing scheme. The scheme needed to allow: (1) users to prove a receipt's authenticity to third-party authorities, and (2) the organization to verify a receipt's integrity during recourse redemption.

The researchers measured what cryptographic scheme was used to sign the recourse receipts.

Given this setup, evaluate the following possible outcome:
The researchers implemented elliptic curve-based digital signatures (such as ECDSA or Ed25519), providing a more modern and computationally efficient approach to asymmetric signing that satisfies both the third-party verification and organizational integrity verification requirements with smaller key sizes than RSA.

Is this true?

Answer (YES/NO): NO